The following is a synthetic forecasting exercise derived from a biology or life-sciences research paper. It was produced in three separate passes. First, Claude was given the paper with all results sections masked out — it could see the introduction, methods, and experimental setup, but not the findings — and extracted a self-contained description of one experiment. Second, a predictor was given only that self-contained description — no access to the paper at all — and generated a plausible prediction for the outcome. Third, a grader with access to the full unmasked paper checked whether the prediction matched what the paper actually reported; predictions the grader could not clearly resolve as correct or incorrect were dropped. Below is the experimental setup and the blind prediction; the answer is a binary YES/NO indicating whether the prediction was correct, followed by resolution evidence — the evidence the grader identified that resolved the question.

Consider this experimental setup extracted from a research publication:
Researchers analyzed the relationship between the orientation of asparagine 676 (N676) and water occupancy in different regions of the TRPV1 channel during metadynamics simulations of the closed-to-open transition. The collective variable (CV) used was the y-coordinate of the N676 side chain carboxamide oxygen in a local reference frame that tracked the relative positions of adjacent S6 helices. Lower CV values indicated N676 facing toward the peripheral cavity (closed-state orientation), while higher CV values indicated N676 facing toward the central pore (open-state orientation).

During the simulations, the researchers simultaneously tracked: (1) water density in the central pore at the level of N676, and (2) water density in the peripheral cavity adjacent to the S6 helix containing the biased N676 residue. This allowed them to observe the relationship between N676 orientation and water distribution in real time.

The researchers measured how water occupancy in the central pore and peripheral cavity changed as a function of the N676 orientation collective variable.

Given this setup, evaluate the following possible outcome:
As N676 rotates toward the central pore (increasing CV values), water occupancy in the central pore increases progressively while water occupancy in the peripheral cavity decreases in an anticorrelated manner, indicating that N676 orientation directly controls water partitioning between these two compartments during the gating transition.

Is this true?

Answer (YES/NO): YES